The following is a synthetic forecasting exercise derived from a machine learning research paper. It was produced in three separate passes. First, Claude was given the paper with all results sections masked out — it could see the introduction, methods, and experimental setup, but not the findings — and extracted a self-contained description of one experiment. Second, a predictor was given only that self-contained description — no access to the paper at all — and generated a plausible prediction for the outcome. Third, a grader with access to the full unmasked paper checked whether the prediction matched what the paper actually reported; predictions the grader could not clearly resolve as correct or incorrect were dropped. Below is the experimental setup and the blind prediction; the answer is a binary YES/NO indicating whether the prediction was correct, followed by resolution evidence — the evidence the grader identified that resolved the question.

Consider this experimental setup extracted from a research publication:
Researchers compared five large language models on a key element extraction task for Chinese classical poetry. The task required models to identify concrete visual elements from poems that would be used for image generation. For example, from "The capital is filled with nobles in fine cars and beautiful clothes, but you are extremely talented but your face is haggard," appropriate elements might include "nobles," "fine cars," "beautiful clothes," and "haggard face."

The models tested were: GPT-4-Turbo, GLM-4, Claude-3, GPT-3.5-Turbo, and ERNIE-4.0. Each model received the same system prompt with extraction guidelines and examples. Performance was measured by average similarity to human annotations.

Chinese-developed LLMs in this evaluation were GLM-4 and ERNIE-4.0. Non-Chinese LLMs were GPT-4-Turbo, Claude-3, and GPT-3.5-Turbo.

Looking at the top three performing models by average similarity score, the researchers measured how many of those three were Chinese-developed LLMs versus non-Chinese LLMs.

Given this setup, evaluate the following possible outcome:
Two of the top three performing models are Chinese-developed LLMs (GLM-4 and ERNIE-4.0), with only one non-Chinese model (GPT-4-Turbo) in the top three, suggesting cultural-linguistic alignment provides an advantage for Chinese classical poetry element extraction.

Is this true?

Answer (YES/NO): NO